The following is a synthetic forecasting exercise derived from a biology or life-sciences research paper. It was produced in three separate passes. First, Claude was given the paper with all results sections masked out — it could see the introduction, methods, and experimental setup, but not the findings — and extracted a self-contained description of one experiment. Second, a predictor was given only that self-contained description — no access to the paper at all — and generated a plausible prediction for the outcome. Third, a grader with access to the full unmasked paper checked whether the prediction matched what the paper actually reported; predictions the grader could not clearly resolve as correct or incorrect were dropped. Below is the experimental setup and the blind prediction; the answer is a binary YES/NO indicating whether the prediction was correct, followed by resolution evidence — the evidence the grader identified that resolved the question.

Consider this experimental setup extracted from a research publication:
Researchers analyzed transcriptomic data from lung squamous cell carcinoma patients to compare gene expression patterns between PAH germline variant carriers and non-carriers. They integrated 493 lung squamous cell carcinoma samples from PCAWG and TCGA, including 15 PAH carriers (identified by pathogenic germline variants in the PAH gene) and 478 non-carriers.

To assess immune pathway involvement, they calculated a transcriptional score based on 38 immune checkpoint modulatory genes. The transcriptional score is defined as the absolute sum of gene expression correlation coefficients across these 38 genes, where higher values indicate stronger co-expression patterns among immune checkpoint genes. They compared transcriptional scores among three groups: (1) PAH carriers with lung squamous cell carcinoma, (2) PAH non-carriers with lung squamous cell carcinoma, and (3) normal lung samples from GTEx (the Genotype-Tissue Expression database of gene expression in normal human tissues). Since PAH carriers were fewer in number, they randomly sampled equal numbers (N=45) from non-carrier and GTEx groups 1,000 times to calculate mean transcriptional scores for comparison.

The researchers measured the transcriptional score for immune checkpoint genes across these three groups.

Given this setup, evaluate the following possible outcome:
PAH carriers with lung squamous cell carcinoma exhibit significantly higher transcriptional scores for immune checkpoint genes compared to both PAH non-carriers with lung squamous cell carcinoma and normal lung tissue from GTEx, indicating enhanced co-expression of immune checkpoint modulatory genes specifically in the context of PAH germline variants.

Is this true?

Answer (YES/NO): YES